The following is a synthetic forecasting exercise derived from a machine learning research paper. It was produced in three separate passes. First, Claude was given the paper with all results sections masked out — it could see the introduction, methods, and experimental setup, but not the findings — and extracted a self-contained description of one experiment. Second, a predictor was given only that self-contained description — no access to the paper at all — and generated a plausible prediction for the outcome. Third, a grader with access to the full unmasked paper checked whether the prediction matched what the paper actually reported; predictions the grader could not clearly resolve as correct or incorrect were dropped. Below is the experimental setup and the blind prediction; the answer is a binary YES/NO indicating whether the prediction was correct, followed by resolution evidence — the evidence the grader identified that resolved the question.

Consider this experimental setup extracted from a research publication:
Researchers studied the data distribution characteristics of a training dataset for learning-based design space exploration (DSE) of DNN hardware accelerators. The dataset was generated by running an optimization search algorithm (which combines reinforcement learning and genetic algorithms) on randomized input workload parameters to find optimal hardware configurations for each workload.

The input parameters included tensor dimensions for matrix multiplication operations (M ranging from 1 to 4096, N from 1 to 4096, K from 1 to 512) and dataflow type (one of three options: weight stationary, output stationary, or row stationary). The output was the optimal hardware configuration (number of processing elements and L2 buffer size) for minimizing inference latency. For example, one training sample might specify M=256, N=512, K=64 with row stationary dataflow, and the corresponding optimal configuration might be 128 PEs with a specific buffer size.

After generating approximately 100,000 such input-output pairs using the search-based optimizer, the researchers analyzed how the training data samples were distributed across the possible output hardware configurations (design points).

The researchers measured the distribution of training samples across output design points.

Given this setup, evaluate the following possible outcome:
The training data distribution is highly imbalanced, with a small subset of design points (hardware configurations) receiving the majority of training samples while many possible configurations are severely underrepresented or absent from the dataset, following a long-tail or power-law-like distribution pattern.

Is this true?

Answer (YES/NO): YES